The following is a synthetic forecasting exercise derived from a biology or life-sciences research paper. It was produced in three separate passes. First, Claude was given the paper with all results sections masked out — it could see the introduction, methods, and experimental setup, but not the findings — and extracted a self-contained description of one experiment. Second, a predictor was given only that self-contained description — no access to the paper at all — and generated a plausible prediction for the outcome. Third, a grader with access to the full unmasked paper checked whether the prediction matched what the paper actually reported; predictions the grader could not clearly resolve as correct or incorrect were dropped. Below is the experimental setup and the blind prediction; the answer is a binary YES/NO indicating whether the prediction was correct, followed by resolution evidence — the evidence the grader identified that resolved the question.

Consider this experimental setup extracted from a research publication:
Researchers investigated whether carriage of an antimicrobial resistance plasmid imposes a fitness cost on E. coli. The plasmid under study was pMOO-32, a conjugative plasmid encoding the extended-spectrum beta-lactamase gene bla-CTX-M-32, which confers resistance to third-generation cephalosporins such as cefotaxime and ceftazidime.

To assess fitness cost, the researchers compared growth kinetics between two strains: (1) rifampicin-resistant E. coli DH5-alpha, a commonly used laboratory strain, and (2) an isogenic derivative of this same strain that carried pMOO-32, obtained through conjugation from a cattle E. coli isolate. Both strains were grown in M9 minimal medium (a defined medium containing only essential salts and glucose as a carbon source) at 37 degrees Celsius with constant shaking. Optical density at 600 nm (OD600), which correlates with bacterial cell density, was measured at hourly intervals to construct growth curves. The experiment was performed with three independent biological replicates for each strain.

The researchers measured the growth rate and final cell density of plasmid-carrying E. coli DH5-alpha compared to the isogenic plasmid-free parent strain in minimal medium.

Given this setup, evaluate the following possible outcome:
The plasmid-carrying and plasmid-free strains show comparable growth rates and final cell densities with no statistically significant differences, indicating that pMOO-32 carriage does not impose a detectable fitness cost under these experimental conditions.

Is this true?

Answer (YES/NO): NO